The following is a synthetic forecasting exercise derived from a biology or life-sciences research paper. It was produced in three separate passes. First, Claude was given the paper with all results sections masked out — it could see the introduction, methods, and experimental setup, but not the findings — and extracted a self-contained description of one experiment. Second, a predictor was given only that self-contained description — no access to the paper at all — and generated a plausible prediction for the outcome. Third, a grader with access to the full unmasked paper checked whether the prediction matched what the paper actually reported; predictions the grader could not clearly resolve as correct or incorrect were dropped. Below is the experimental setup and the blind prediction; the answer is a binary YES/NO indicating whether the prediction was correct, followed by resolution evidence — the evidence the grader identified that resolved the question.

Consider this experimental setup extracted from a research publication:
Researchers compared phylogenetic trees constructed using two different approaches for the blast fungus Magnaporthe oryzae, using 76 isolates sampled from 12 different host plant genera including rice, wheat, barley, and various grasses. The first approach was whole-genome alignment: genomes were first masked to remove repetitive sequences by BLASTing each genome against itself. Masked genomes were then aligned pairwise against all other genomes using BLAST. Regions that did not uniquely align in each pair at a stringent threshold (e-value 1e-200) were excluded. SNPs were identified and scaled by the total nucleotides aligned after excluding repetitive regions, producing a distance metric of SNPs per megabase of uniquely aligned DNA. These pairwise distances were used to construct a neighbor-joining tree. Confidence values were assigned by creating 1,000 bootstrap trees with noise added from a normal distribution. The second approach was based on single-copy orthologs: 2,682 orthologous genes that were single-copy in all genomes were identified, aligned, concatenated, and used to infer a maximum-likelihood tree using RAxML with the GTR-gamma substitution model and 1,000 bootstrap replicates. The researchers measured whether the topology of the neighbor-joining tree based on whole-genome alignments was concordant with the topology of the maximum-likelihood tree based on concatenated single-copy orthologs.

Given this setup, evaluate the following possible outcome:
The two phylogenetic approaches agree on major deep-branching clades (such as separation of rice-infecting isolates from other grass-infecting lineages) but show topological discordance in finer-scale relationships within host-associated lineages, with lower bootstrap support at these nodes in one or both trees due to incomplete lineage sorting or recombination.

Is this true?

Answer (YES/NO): NO